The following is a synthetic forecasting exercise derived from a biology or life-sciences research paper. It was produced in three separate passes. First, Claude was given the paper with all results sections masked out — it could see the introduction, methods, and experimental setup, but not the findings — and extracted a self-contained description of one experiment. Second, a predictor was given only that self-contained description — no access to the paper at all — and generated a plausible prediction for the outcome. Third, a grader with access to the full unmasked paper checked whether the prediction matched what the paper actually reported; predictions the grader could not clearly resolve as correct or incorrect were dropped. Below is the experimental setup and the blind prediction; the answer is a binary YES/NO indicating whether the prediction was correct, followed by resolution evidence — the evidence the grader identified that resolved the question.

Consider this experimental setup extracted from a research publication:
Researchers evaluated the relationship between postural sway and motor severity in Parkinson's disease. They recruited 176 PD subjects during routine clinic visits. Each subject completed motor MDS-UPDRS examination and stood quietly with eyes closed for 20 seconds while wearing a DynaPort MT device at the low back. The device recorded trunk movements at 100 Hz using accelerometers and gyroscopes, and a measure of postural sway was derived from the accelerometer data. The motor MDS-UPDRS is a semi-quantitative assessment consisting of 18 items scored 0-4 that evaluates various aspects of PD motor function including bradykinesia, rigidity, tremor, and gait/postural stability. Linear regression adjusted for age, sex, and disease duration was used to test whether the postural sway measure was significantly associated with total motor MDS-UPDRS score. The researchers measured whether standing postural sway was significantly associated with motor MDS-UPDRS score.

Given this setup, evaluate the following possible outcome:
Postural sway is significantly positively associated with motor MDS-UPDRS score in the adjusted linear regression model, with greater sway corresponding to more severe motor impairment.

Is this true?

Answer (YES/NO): YES